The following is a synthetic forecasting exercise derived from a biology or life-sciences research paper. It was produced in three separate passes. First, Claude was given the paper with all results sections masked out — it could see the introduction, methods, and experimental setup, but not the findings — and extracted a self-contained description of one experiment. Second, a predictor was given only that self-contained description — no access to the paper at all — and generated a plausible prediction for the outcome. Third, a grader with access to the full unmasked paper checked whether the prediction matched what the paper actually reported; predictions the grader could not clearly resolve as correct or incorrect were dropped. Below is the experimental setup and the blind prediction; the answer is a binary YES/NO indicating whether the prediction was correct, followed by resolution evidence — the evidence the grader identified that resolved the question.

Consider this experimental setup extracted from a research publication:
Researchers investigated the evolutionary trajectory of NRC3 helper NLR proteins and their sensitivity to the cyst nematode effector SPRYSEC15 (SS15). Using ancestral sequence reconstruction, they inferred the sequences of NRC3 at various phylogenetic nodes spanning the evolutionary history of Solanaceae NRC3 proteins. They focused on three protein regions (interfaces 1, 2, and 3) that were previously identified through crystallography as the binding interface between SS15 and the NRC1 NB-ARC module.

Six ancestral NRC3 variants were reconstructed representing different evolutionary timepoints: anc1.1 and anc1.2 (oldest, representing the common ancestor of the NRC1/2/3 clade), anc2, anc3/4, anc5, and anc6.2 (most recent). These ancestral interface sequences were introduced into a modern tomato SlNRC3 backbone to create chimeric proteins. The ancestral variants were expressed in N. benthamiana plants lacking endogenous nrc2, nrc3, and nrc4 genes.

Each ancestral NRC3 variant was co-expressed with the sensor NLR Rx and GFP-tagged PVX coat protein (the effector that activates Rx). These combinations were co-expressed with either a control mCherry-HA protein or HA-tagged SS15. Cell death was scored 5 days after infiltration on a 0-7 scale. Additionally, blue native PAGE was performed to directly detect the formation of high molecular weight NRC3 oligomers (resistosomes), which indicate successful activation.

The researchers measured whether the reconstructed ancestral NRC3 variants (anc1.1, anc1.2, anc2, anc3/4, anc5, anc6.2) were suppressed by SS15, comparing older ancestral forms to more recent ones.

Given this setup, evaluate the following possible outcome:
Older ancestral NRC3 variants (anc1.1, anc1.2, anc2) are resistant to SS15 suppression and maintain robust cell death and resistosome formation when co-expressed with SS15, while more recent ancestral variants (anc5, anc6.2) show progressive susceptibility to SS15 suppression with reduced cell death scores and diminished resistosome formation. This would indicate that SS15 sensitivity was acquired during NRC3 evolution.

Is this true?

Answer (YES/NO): NO